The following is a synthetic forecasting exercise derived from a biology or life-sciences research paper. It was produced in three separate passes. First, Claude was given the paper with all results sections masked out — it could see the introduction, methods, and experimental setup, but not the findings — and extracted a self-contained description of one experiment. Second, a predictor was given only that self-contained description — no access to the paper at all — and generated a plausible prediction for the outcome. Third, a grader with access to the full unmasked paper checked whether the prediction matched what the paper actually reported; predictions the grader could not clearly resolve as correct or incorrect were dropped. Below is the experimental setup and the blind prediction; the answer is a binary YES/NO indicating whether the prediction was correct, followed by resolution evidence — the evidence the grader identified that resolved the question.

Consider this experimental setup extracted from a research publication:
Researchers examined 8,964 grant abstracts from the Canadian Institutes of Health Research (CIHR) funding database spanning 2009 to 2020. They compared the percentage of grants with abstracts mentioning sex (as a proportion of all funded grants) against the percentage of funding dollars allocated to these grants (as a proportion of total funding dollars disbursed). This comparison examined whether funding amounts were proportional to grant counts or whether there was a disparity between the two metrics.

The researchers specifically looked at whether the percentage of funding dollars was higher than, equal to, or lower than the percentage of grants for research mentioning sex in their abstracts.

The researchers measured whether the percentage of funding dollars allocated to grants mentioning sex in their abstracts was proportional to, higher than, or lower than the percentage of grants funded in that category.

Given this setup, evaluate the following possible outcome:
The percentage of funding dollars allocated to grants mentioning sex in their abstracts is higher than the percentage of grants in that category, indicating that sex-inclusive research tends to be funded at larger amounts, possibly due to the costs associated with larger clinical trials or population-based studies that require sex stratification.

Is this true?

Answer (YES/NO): NO